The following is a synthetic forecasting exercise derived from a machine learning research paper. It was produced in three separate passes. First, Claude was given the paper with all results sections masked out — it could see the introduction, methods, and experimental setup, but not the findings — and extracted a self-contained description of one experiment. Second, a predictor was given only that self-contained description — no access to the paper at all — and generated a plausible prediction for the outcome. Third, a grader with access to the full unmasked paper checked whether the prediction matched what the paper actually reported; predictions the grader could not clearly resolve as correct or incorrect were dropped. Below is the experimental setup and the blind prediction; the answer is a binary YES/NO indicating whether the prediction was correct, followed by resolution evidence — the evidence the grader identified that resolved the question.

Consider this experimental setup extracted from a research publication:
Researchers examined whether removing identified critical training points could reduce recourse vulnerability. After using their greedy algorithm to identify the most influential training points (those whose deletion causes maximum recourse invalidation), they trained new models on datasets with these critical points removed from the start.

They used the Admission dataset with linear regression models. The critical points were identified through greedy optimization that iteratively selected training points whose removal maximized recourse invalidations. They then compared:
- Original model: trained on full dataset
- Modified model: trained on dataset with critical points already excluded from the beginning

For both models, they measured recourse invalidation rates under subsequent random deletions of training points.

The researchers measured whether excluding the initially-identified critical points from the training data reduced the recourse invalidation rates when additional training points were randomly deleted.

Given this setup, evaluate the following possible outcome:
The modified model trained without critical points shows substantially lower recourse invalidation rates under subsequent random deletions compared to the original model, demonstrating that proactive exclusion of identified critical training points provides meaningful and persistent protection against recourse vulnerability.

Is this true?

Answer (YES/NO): NO